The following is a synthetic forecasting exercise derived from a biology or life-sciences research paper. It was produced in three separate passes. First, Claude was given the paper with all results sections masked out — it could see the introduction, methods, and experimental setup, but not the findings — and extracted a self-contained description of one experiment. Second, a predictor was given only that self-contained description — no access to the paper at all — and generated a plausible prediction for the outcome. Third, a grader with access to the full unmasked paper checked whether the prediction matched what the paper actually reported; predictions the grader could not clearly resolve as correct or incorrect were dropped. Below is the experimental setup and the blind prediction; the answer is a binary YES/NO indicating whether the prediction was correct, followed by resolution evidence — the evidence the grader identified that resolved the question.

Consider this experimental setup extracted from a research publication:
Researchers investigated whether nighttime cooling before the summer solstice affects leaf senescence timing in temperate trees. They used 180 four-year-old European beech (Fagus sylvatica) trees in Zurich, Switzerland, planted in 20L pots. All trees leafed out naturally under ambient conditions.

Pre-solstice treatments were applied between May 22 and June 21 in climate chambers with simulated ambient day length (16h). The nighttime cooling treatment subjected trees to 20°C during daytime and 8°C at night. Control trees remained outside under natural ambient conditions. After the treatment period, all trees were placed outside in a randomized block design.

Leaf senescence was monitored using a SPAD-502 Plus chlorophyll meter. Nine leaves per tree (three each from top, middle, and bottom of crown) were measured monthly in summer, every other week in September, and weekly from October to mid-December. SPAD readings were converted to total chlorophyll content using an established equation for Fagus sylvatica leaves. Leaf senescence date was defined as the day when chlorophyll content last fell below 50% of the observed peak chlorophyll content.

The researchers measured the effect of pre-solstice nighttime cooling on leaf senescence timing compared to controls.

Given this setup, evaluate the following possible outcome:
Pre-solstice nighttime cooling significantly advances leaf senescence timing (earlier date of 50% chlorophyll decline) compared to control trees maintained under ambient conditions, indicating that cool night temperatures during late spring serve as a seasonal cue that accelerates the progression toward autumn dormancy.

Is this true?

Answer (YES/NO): NO